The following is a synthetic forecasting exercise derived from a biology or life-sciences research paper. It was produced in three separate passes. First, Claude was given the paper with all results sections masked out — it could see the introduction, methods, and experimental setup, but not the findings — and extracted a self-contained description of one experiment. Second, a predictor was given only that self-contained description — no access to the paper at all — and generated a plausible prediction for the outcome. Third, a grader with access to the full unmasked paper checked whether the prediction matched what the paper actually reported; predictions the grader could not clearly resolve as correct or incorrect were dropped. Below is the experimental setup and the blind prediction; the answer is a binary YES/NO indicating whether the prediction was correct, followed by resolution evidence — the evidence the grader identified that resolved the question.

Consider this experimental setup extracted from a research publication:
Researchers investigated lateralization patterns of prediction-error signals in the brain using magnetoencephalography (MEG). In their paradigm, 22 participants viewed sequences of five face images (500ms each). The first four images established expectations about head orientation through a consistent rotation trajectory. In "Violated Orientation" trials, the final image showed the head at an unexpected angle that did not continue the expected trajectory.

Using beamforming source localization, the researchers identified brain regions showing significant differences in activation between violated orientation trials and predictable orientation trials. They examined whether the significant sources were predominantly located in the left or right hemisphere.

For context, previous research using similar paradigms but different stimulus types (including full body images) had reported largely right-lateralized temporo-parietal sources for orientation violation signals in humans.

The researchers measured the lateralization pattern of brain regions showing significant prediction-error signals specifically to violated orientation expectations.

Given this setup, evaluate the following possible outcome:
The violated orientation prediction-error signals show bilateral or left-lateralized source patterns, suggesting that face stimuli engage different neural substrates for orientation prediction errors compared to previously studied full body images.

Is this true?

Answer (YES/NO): YES